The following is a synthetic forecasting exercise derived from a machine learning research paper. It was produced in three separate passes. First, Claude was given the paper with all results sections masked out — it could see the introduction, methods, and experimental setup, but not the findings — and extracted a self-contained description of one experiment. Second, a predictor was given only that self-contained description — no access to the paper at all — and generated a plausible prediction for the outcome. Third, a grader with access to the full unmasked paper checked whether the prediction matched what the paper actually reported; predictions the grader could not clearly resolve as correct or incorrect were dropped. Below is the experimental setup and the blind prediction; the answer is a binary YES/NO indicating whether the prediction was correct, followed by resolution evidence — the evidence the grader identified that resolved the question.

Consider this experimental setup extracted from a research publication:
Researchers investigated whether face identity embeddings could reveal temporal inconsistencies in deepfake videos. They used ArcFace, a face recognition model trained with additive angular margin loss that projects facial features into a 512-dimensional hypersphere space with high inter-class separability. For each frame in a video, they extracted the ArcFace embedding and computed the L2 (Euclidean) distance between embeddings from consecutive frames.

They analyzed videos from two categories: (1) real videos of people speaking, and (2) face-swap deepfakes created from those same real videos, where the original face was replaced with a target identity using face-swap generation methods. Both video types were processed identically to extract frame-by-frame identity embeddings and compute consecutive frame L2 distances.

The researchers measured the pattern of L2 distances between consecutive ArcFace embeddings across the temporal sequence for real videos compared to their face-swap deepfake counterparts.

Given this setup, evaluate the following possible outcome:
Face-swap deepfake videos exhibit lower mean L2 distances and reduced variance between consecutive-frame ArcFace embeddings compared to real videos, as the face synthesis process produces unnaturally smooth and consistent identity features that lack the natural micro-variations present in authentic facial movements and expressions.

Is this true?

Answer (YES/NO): NO